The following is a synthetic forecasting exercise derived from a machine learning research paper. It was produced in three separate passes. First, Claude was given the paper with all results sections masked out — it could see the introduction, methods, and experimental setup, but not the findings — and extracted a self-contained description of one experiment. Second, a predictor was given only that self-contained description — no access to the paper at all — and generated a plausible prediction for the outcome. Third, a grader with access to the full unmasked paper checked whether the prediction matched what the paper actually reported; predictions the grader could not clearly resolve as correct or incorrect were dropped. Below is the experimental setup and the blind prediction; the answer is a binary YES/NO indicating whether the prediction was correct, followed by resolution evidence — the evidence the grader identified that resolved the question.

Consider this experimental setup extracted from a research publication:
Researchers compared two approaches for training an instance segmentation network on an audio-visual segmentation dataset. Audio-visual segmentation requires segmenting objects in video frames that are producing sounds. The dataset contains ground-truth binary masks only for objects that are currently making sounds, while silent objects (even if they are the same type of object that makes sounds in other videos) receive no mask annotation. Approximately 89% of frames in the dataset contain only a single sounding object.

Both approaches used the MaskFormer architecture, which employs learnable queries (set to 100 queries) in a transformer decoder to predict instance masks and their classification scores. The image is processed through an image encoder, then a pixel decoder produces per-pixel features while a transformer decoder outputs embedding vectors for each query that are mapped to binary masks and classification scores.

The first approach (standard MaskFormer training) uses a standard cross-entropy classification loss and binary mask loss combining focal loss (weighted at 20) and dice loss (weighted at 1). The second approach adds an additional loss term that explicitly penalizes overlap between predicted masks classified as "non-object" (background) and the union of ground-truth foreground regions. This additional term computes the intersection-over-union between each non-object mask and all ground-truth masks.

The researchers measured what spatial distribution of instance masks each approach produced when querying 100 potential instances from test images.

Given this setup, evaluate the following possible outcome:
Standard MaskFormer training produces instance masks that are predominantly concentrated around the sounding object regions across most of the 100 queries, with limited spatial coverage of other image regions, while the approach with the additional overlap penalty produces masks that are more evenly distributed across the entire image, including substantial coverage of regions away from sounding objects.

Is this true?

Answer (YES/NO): YES